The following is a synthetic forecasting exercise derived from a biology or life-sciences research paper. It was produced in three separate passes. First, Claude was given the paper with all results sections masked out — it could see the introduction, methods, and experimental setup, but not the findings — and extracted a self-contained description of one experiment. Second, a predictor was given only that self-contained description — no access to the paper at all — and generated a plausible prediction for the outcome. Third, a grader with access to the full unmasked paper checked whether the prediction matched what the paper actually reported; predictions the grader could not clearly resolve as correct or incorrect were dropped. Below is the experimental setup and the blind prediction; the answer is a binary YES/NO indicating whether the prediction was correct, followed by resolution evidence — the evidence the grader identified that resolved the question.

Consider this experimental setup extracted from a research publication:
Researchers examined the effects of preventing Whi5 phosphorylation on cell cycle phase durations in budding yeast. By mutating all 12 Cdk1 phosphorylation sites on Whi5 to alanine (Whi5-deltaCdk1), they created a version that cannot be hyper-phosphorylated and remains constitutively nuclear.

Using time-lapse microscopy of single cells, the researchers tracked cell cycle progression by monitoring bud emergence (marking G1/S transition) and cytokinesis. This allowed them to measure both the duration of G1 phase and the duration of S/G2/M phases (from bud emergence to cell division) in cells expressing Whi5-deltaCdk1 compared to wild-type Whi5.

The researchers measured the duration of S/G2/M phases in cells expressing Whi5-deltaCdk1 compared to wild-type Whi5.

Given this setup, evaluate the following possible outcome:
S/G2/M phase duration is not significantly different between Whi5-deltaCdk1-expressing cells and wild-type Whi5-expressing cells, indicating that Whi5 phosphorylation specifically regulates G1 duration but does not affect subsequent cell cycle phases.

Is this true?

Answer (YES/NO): NO